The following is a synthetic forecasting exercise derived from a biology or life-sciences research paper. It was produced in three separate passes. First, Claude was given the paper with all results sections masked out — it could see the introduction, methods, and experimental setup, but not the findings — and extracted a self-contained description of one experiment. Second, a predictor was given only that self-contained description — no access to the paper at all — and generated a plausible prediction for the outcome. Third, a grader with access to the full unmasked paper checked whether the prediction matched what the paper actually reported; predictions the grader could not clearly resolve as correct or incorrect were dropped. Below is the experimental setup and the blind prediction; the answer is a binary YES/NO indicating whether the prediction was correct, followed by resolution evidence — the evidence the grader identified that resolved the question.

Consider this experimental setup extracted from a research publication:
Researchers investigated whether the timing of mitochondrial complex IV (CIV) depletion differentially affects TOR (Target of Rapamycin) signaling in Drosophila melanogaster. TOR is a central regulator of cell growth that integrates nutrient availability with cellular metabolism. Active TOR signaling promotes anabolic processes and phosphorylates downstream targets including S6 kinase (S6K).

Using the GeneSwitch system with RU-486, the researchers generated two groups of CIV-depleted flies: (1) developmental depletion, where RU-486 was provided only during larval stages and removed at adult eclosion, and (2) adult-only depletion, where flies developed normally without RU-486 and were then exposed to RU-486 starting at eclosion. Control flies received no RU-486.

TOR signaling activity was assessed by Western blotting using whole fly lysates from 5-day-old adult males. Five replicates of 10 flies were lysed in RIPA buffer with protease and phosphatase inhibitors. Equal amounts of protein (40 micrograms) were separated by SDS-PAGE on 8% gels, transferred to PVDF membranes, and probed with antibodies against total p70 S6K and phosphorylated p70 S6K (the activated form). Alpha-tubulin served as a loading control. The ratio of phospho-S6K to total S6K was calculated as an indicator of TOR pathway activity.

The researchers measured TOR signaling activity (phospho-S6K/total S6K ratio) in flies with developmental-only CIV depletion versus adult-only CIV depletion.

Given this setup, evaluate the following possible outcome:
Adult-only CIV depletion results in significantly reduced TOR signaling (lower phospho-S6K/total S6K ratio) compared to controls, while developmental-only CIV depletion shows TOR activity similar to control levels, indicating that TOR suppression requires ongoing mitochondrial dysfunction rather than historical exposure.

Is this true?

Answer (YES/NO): NO